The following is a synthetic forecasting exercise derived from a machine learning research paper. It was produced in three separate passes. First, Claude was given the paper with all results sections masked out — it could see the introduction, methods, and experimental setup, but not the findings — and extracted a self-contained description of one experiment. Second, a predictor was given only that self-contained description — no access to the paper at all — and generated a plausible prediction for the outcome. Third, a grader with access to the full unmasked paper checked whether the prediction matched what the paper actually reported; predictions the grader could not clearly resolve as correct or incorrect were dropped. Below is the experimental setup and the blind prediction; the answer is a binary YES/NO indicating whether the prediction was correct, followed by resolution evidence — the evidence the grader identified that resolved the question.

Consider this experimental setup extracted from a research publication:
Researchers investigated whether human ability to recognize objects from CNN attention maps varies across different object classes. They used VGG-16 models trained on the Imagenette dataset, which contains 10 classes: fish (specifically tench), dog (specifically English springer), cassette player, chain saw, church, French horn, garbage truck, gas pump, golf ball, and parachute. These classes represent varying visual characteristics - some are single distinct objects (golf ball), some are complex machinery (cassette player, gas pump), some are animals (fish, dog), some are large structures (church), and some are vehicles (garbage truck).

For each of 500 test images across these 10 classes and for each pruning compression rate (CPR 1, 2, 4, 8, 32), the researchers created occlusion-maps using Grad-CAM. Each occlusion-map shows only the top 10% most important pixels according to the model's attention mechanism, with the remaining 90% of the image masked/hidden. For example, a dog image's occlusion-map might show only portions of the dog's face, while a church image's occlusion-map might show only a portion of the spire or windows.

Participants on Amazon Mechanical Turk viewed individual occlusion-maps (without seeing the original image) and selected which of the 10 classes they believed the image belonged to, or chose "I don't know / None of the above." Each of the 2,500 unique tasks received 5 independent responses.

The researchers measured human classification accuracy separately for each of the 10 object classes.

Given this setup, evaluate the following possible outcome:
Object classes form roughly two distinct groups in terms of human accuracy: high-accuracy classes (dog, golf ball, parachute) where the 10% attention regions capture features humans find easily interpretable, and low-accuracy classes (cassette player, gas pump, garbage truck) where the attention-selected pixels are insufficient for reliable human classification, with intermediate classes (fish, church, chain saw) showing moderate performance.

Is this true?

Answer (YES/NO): NO